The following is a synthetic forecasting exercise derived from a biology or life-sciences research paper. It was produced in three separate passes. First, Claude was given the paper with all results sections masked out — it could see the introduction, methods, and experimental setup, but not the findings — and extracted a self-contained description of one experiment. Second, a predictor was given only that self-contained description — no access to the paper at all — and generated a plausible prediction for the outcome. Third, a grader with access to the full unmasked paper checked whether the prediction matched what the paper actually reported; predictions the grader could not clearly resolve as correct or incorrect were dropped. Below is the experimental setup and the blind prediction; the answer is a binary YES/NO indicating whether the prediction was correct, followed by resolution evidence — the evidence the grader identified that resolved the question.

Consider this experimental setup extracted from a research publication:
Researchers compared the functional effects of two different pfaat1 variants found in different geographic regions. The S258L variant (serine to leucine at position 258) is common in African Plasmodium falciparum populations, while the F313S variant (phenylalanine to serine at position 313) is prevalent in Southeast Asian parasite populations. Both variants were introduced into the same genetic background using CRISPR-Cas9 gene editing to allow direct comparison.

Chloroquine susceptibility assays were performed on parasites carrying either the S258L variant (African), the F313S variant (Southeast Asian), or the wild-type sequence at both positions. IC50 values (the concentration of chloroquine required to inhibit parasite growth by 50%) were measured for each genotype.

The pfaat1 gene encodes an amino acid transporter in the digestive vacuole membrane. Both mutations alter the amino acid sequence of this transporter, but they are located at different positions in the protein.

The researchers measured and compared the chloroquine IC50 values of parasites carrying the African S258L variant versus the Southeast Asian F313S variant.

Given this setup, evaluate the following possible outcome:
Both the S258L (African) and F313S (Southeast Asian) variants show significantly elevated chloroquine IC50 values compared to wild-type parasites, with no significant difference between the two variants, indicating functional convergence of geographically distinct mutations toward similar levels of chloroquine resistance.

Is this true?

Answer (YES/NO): NO